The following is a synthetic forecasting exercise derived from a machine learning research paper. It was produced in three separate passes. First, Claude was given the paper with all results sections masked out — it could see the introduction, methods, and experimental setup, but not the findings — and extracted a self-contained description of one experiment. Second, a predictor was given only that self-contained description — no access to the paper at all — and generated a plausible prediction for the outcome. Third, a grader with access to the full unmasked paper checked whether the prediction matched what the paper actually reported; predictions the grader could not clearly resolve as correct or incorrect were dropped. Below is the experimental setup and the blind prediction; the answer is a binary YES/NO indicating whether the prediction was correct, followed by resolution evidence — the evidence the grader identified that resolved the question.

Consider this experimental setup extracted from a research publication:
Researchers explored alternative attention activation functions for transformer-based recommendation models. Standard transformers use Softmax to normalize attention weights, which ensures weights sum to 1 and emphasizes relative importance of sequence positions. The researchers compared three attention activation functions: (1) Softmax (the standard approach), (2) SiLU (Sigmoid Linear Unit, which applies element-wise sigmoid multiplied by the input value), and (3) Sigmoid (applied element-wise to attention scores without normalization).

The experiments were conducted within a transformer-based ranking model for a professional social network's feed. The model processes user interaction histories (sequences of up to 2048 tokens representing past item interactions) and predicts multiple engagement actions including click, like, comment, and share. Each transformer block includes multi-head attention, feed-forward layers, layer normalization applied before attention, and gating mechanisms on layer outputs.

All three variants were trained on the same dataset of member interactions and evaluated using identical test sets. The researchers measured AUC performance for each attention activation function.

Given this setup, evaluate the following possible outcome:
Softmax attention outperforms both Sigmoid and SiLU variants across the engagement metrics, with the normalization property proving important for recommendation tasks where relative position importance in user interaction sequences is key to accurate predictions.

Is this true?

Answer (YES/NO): YES